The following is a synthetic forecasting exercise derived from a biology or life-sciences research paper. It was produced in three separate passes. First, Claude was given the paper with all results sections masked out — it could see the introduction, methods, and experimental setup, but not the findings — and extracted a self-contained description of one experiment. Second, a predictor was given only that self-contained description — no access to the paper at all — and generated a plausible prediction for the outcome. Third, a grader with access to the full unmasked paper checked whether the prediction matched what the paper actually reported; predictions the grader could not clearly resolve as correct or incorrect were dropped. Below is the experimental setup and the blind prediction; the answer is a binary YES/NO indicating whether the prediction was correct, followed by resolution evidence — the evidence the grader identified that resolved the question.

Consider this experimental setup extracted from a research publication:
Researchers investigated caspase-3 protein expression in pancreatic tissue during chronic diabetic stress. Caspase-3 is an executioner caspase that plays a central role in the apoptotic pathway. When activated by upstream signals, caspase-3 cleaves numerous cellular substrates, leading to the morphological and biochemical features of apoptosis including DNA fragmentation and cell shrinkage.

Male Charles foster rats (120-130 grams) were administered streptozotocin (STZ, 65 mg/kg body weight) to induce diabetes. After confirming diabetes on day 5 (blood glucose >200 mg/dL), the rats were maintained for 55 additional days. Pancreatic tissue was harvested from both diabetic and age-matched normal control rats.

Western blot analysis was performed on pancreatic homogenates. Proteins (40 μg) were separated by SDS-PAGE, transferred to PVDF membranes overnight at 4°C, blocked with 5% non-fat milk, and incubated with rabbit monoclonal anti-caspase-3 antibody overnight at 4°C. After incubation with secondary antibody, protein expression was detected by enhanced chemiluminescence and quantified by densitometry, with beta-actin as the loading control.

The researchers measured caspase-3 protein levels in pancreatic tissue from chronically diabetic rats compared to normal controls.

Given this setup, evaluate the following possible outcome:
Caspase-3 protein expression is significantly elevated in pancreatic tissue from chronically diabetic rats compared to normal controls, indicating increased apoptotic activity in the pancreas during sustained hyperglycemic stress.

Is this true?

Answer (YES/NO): YES